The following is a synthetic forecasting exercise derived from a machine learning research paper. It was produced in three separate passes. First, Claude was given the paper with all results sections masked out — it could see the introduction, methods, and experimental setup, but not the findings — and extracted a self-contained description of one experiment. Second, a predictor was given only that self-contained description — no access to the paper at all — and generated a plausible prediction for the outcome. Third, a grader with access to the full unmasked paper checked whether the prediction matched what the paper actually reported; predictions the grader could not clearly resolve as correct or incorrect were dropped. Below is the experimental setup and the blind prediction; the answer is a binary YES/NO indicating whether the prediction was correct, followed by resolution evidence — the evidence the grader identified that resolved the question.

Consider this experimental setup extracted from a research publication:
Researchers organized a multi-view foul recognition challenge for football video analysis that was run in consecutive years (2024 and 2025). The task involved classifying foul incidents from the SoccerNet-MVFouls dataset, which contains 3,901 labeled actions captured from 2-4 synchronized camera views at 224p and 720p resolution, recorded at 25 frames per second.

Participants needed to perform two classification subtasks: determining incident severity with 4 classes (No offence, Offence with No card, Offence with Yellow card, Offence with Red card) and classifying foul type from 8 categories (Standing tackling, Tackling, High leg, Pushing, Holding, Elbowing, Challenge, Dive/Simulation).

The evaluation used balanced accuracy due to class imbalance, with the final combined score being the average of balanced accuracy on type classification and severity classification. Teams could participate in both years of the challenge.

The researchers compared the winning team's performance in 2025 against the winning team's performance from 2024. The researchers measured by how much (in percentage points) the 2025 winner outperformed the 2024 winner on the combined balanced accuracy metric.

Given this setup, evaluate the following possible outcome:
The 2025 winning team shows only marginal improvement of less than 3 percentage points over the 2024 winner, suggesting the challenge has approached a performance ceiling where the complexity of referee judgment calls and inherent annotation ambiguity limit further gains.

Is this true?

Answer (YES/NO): NO